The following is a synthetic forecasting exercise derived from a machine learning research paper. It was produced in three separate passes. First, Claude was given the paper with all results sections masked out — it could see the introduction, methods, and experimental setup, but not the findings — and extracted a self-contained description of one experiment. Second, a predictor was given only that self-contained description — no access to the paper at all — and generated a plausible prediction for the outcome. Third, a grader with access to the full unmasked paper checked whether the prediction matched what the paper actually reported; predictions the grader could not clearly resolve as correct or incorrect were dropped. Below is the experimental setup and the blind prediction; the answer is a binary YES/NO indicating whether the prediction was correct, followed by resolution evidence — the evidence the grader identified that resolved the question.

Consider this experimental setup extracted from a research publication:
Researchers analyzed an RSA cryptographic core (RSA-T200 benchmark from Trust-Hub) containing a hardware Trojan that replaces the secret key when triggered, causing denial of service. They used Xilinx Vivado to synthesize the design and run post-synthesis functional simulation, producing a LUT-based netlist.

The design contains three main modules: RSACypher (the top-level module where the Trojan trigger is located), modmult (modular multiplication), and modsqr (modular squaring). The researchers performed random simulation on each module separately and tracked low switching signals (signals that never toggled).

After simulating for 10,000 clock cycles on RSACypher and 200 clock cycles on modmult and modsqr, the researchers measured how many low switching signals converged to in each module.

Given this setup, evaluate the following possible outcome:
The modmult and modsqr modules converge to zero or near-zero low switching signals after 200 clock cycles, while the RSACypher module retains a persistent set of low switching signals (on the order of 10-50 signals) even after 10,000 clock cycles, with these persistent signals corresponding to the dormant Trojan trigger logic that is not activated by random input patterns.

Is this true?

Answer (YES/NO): NO